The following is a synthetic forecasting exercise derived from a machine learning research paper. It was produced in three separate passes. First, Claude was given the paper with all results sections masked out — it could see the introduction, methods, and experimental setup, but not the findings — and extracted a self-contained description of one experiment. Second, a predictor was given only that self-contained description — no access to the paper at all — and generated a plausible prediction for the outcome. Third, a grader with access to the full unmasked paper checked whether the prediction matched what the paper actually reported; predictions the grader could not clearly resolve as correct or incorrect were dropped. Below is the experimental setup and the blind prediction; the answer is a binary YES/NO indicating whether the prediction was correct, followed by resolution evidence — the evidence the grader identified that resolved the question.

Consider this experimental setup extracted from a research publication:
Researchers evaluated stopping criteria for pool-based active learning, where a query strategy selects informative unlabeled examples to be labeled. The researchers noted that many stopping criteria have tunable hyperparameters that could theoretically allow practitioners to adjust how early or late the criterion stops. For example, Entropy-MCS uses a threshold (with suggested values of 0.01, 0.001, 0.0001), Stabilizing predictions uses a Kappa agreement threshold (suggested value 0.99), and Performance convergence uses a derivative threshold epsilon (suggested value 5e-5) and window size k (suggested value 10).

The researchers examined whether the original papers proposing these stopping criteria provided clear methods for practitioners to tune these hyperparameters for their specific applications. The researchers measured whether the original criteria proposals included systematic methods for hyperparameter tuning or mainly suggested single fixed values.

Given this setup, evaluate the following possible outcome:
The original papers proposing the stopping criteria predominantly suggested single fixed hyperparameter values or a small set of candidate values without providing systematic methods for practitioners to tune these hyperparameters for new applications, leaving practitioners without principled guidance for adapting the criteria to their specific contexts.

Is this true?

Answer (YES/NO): YES